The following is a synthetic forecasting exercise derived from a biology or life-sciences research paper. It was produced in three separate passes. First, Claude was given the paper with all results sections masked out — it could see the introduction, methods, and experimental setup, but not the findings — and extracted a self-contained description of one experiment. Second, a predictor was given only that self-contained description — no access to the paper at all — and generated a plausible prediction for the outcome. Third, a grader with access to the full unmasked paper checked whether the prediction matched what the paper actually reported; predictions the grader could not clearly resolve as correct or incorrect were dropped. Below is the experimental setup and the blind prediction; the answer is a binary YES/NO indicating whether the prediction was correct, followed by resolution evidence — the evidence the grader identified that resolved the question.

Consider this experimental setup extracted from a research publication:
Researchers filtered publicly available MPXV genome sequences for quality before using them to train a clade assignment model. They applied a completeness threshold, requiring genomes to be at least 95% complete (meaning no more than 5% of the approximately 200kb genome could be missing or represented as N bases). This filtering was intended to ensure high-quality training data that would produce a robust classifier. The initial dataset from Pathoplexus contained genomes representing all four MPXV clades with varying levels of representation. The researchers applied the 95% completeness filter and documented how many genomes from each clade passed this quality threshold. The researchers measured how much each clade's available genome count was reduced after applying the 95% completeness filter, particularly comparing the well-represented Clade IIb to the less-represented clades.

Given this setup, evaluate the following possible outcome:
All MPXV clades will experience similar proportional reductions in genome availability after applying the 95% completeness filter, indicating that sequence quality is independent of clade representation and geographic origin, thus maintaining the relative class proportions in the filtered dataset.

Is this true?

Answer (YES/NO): NO